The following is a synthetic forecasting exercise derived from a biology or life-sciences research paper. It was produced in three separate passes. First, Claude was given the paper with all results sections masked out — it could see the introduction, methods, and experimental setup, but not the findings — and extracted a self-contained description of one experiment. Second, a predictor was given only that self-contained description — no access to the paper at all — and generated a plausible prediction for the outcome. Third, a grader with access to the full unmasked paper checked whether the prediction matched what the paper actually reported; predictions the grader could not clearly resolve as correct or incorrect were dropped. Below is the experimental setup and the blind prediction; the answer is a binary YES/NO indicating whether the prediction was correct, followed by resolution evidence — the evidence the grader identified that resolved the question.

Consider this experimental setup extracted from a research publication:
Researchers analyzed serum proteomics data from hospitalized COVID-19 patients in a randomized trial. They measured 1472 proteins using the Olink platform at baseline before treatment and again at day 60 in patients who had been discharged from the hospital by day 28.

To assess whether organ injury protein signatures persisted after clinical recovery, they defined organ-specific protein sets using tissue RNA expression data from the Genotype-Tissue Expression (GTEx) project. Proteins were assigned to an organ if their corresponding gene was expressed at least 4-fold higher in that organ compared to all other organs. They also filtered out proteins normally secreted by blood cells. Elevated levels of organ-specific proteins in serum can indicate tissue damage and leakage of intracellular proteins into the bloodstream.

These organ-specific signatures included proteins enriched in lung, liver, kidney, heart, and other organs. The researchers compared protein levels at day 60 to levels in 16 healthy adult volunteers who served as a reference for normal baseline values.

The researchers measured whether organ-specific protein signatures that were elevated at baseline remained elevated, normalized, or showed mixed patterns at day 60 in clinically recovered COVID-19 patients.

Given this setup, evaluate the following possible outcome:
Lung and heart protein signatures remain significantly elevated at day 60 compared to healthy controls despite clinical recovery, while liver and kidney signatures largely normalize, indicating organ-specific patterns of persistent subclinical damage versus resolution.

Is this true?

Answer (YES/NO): NO